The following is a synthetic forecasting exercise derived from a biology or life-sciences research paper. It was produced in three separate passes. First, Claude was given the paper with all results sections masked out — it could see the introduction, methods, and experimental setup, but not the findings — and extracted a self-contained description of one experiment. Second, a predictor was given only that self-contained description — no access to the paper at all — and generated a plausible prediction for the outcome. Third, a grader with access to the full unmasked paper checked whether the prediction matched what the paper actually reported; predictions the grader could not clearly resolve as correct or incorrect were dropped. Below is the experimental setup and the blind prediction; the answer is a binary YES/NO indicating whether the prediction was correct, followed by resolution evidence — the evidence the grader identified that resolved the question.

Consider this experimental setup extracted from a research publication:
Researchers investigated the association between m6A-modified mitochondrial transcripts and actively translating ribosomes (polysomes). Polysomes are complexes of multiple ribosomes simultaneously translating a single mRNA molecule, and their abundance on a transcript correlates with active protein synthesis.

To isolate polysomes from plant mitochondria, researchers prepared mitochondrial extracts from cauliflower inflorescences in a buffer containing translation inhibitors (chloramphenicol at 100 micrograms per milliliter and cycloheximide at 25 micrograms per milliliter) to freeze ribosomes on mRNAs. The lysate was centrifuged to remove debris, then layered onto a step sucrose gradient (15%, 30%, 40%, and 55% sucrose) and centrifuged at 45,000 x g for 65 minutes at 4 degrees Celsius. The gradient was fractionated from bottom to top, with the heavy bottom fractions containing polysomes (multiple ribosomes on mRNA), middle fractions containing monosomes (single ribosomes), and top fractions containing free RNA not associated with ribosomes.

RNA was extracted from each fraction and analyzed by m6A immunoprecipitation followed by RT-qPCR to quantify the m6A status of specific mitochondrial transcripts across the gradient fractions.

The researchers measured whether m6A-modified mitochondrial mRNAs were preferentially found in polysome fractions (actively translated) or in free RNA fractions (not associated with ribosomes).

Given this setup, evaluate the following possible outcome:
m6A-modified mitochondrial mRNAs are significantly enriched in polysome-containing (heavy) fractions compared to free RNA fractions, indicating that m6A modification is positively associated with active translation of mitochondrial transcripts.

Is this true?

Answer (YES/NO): YES